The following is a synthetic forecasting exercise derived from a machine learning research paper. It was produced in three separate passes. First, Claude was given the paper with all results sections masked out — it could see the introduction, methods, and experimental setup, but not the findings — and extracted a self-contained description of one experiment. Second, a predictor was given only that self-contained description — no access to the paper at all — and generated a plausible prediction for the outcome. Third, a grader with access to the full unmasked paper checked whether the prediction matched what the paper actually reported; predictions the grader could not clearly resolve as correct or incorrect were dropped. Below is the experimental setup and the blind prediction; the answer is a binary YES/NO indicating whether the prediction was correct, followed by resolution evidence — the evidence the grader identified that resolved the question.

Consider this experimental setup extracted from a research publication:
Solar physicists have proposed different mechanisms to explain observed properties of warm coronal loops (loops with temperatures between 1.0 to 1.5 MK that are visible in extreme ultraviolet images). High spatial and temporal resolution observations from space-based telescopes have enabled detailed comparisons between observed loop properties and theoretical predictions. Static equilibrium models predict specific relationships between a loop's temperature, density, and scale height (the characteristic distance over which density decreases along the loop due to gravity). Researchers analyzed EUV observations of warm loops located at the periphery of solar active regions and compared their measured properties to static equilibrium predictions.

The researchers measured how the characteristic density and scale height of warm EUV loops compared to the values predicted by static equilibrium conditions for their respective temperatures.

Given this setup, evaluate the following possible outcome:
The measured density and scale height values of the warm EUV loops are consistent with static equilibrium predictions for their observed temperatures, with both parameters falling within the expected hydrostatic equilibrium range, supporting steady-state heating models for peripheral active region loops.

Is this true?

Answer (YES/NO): NO